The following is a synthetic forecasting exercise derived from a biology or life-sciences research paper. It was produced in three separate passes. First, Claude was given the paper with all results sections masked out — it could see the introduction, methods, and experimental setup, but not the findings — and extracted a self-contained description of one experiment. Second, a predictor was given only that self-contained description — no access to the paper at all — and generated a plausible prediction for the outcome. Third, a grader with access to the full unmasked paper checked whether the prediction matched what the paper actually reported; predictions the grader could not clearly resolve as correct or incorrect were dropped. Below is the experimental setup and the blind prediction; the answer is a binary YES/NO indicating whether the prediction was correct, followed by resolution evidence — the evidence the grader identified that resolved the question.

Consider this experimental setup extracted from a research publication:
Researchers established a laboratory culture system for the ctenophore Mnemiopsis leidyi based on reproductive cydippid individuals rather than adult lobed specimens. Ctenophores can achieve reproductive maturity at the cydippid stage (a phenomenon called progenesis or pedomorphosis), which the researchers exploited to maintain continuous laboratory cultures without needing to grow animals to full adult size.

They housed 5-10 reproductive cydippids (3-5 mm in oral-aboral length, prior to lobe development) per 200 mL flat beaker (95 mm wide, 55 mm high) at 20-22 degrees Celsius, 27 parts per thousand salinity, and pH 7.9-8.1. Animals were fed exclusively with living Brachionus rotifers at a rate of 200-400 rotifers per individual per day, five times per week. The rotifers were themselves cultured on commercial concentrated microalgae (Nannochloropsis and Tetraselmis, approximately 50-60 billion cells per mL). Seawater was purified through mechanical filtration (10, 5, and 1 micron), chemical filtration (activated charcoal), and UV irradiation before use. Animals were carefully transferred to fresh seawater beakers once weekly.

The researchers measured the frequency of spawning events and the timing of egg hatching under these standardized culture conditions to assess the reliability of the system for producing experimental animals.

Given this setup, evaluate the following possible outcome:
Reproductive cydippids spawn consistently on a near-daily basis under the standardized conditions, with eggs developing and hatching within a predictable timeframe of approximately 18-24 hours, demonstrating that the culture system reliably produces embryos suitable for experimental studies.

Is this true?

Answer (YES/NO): NO